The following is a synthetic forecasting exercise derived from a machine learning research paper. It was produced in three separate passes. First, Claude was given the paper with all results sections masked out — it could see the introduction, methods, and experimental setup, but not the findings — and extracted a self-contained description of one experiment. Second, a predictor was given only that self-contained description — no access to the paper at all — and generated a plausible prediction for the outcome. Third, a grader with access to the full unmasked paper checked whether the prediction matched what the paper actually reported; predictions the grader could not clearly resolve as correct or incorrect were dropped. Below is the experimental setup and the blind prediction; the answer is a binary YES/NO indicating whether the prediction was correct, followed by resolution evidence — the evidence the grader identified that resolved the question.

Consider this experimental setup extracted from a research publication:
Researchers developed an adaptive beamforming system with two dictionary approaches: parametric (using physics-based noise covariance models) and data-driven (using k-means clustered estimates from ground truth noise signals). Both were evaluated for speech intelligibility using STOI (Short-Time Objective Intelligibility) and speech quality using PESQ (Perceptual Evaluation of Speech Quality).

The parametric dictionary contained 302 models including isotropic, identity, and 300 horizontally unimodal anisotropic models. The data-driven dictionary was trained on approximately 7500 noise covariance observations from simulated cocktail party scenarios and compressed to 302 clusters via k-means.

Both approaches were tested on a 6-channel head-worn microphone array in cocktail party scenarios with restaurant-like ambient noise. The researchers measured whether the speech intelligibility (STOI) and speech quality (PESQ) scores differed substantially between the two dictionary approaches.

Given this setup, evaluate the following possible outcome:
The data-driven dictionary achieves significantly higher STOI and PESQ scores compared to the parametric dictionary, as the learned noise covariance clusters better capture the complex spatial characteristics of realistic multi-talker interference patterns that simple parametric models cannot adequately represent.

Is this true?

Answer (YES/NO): NO